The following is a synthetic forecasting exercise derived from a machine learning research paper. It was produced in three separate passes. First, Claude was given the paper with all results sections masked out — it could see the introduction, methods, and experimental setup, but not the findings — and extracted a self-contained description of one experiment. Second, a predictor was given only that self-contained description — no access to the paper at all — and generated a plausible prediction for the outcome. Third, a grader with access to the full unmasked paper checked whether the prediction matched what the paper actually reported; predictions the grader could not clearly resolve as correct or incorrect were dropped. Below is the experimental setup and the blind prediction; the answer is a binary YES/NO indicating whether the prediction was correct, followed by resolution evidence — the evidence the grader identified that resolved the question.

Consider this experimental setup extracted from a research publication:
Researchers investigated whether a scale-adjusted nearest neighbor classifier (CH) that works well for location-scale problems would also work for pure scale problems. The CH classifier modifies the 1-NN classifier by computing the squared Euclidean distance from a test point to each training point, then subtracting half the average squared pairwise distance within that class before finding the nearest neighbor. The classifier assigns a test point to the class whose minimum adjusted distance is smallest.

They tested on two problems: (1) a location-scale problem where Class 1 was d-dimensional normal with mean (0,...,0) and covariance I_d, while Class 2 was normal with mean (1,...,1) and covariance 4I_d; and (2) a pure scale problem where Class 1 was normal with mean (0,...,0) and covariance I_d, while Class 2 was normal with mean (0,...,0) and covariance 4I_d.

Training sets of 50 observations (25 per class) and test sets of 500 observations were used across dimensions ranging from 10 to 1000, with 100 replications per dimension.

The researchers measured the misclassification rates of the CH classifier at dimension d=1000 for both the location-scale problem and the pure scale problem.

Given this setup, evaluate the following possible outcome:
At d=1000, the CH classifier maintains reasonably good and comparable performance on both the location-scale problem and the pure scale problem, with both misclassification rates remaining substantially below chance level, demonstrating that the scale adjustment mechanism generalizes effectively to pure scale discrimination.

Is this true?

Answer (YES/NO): NO